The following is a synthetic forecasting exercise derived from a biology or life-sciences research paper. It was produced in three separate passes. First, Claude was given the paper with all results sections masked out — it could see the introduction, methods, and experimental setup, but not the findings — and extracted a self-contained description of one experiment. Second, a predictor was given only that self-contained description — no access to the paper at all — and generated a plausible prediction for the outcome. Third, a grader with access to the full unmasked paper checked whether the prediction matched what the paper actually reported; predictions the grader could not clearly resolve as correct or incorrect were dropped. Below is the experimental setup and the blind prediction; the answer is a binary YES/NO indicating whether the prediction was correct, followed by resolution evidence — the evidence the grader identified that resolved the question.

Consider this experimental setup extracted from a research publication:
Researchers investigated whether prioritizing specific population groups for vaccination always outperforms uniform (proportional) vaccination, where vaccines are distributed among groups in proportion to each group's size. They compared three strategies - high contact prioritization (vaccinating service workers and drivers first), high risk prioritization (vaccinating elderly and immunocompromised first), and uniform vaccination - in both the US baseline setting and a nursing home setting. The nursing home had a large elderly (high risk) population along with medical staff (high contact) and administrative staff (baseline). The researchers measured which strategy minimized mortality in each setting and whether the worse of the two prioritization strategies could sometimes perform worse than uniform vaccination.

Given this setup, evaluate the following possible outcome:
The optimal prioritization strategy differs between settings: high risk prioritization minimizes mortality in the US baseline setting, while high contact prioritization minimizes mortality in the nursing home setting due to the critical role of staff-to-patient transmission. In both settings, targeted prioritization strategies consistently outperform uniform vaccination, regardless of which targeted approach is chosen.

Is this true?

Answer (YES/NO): NO